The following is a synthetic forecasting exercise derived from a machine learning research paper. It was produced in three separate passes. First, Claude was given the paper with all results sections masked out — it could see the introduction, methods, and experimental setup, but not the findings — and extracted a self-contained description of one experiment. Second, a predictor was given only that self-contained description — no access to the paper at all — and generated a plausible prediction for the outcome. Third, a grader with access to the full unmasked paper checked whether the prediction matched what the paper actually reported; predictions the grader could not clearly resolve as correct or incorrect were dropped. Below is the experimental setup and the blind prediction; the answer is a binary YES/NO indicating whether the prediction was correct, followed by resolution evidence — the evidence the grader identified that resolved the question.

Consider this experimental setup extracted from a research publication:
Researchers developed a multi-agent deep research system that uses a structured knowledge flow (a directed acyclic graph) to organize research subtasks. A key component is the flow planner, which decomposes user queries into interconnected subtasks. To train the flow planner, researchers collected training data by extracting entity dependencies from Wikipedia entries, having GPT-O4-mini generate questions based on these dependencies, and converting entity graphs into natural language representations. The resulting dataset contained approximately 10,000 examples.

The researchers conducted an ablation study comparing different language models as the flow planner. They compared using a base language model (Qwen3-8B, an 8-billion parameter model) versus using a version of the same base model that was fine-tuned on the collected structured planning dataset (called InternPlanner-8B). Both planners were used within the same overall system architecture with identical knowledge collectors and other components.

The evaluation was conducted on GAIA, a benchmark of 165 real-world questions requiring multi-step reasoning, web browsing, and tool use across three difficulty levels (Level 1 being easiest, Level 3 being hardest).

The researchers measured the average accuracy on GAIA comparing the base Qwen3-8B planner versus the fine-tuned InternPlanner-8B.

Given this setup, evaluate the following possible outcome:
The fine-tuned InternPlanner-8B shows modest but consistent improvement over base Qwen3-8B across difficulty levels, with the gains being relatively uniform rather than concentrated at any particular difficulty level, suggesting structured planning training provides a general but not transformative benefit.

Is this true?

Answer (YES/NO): NO